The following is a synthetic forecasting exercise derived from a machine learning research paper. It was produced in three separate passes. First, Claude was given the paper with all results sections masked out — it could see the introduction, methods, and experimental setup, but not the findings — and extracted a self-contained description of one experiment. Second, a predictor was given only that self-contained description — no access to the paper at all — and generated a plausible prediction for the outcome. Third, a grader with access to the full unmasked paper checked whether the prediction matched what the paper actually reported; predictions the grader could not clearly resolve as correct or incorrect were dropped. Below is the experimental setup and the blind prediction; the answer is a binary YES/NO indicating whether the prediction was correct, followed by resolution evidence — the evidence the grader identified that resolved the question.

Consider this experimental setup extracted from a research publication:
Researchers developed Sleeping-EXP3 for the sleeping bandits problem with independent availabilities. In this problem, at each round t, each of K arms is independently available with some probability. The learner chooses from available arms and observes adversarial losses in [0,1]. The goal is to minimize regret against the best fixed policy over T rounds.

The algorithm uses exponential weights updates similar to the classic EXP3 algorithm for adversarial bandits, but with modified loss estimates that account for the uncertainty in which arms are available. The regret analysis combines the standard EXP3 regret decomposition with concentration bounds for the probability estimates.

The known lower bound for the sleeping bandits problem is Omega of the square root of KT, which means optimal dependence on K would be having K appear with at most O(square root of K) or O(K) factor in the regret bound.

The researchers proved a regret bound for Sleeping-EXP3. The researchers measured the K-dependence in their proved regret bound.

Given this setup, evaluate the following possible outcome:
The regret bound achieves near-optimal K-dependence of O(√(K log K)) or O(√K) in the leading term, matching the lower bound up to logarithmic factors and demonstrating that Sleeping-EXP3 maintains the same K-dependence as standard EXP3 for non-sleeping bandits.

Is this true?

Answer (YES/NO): NO